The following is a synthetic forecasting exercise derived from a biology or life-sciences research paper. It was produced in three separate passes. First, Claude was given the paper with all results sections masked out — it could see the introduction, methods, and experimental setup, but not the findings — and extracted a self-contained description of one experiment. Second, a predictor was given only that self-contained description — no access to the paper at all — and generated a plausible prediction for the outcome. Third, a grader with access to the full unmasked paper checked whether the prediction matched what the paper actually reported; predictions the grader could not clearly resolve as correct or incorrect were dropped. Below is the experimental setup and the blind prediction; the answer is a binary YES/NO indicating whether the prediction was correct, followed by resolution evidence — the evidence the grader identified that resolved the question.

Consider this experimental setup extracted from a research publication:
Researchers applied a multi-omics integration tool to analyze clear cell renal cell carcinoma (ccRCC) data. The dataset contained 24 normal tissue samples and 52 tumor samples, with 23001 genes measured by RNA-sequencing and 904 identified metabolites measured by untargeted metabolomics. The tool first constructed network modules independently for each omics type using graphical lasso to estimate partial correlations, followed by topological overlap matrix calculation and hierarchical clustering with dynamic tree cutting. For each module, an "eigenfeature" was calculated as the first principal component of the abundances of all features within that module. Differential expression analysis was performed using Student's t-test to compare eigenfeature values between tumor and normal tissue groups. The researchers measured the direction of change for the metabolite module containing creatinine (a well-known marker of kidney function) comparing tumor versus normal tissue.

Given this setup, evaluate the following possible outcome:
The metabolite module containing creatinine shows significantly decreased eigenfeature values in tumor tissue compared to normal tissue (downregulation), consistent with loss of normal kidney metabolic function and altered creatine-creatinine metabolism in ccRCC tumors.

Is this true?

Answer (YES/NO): YES